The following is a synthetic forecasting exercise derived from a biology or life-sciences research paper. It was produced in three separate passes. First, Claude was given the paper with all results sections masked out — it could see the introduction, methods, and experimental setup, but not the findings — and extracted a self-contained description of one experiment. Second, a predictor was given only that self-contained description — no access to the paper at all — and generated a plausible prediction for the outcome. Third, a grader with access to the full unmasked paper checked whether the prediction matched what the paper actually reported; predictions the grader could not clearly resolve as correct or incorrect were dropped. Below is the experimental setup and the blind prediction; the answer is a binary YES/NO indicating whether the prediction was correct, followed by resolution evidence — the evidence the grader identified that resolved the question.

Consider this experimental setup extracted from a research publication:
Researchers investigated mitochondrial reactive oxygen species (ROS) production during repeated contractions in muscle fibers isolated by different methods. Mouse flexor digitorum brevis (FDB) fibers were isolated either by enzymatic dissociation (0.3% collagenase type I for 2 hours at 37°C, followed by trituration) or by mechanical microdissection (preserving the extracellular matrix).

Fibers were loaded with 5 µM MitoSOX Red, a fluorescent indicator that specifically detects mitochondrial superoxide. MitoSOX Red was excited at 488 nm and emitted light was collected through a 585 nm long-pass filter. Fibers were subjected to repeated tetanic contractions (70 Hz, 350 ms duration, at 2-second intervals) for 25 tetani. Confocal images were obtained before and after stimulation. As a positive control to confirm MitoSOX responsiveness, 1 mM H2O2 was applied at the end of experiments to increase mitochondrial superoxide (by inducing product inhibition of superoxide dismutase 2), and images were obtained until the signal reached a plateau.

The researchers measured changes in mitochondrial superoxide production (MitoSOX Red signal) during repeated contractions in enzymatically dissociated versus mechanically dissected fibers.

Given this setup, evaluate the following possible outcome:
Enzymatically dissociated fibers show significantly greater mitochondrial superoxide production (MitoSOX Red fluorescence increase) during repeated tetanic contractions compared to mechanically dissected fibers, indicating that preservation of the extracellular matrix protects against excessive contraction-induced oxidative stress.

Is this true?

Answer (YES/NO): NO